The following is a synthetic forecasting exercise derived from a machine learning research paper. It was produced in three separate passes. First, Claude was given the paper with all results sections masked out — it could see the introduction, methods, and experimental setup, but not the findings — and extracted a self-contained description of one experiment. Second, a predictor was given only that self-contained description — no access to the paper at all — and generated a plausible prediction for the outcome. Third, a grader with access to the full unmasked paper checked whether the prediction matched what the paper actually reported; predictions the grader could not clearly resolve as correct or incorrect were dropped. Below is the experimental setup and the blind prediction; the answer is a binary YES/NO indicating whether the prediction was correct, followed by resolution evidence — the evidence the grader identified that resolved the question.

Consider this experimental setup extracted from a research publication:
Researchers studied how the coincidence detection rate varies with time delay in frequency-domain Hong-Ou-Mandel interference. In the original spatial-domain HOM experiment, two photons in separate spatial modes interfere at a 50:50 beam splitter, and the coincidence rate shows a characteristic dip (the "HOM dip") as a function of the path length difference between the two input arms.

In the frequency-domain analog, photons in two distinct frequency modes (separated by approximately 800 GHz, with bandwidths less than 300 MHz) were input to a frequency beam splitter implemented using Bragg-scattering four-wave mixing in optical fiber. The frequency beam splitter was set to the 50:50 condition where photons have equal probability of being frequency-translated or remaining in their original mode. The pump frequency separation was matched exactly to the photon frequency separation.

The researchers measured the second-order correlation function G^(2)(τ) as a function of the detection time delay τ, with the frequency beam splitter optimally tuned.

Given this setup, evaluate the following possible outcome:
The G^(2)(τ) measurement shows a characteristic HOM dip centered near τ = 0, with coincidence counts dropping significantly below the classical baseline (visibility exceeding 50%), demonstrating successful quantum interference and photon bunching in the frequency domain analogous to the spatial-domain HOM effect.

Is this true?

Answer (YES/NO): NO